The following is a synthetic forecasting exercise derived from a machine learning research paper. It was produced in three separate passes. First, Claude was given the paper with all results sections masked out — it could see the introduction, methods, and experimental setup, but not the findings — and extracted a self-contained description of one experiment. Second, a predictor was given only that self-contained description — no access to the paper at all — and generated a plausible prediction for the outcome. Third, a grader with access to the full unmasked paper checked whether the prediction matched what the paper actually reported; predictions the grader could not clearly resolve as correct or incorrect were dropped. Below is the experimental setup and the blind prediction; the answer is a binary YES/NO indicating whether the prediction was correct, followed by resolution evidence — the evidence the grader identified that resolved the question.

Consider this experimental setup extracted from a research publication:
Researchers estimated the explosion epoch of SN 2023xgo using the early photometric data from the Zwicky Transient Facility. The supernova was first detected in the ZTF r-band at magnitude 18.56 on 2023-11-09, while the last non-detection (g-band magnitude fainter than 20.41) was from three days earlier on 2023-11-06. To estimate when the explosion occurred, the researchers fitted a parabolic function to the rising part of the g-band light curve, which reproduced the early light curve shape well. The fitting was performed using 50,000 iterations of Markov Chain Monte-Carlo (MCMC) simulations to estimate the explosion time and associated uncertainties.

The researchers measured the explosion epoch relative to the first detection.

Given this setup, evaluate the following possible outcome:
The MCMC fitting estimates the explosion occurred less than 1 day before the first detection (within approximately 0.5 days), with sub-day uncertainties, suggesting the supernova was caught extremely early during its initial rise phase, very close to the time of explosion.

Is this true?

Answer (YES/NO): YES